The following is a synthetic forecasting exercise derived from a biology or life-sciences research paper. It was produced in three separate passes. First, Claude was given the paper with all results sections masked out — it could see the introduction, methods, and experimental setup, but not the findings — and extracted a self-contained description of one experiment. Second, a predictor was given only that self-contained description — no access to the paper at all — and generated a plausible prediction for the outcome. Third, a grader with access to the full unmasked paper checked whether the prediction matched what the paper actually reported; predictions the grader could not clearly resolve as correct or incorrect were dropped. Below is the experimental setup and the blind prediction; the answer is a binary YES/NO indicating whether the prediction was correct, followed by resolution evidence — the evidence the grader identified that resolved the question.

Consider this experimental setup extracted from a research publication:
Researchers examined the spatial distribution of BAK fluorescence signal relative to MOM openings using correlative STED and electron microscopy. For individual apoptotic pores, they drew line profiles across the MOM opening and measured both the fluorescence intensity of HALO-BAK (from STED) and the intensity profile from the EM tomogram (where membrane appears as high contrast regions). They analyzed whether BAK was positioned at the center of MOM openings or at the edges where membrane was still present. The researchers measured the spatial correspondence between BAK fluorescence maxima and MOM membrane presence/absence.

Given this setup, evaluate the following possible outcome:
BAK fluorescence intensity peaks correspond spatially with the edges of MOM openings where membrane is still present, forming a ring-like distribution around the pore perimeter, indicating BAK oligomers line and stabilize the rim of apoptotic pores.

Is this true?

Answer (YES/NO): YES